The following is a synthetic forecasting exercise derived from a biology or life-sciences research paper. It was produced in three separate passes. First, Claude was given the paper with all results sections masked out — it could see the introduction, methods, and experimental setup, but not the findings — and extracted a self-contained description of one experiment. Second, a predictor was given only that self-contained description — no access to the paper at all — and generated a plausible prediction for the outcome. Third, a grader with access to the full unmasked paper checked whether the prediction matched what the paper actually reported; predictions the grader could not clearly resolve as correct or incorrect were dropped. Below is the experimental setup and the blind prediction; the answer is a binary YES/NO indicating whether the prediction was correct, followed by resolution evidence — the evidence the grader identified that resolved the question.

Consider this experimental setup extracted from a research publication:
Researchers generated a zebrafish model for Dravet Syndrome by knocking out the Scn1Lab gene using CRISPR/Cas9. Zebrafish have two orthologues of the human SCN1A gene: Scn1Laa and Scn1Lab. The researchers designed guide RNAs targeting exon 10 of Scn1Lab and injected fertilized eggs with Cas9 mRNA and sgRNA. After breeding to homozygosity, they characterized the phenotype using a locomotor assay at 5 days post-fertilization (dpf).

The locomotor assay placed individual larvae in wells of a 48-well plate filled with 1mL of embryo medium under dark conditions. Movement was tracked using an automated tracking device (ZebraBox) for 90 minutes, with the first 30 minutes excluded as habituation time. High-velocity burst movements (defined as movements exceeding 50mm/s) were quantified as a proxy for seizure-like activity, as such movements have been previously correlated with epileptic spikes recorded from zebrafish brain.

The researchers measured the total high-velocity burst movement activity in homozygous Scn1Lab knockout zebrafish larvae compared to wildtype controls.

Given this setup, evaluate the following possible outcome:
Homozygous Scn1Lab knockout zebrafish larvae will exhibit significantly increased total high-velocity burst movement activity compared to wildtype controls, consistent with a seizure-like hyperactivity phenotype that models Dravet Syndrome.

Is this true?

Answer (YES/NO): YES